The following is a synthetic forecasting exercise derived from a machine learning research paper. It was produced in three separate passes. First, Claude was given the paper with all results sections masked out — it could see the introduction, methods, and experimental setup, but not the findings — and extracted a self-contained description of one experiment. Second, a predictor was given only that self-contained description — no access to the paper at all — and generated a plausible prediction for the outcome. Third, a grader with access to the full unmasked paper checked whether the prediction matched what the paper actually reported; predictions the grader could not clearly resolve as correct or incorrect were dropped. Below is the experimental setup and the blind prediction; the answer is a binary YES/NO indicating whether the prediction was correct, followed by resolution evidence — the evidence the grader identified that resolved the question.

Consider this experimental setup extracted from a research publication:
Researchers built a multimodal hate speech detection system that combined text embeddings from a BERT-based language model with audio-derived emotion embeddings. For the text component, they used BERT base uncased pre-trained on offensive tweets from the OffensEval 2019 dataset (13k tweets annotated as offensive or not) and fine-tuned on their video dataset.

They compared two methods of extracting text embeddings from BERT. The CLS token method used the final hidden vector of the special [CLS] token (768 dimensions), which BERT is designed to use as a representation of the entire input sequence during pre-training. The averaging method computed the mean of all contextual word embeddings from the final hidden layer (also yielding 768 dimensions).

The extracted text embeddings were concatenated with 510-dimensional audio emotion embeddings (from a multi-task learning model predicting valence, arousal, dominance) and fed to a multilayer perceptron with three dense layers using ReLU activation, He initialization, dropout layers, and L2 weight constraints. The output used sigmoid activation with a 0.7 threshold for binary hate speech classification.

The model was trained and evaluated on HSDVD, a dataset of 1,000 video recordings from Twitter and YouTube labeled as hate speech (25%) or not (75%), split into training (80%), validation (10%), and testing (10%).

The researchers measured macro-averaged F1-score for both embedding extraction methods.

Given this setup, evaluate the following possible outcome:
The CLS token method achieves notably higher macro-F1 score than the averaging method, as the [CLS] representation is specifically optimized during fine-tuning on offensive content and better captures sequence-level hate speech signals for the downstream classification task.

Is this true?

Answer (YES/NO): YES